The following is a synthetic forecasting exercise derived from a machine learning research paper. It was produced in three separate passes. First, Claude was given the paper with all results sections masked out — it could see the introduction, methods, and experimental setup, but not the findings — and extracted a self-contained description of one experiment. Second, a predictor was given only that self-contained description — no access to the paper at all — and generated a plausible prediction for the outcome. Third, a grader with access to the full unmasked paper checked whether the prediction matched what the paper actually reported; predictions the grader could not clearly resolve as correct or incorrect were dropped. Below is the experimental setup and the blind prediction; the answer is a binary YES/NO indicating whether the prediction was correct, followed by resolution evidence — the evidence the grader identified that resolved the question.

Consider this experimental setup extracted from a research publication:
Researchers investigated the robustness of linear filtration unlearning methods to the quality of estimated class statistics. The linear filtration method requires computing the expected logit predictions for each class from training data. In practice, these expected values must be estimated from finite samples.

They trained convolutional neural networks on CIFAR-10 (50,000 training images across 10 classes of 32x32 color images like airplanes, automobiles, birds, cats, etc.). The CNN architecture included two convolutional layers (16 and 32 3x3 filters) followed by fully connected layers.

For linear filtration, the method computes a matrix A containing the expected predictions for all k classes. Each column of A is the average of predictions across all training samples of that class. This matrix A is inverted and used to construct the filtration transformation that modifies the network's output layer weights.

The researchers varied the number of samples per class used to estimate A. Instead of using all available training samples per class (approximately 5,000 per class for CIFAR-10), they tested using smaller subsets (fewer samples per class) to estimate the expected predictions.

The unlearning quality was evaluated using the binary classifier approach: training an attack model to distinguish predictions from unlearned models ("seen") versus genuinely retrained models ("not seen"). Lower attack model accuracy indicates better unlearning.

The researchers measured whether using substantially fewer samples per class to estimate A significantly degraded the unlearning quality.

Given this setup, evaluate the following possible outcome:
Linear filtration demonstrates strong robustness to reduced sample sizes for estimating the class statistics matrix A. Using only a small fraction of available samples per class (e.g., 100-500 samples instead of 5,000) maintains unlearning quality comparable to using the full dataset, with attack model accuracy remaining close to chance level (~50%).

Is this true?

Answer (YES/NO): NO